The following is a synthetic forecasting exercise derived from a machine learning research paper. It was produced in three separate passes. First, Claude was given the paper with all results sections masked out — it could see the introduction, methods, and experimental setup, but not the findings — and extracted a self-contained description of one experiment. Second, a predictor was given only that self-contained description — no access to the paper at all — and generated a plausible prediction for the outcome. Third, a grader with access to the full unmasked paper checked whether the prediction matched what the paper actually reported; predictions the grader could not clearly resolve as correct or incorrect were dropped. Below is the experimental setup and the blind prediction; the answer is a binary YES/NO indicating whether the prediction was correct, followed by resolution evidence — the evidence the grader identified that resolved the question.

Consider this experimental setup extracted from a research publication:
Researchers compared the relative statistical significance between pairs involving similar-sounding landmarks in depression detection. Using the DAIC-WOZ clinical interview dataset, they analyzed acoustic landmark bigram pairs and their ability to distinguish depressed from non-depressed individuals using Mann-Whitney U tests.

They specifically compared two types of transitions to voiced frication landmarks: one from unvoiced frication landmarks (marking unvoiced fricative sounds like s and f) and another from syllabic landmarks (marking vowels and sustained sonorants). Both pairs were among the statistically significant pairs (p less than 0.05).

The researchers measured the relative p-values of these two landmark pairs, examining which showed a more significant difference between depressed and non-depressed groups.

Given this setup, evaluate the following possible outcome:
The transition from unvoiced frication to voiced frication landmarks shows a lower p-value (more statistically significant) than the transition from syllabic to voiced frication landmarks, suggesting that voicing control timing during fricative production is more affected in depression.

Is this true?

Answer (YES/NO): NO